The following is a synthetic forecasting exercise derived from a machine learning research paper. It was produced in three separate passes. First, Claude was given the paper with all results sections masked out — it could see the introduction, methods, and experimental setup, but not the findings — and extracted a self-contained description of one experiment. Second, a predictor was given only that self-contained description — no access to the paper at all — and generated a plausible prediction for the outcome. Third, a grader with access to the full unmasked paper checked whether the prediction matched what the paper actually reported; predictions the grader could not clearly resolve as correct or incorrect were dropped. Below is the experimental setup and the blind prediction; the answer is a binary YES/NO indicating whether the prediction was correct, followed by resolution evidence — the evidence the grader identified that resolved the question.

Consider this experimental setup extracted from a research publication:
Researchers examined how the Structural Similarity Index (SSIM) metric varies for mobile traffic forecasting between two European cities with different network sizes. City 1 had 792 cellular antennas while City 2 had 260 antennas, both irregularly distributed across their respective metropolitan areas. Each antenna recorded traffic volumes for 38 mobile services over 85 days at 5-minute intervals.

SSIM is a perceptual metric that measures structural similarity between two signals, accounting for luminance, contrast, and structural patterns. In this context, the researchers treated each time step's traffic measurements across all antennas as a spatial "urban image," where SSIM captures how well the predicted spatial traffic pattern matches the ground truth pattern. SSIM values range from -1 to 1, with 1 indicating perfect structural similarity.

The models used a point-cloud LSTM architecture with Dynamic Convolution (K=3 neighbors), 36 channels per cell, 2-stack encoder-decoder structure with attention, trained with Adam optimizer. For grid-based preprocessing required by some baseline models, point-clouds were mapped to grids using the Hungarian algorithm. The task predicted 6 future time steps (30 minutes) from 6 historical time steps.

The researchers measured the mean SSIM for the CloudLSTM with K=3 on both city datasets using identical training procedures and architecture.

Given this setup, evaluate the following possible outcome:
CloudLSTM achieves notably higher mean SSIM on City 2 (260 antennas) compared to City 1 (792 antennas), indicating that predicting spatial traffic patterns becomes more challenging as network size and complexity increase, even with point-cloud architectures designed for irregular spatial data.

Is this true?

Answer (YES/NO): YES